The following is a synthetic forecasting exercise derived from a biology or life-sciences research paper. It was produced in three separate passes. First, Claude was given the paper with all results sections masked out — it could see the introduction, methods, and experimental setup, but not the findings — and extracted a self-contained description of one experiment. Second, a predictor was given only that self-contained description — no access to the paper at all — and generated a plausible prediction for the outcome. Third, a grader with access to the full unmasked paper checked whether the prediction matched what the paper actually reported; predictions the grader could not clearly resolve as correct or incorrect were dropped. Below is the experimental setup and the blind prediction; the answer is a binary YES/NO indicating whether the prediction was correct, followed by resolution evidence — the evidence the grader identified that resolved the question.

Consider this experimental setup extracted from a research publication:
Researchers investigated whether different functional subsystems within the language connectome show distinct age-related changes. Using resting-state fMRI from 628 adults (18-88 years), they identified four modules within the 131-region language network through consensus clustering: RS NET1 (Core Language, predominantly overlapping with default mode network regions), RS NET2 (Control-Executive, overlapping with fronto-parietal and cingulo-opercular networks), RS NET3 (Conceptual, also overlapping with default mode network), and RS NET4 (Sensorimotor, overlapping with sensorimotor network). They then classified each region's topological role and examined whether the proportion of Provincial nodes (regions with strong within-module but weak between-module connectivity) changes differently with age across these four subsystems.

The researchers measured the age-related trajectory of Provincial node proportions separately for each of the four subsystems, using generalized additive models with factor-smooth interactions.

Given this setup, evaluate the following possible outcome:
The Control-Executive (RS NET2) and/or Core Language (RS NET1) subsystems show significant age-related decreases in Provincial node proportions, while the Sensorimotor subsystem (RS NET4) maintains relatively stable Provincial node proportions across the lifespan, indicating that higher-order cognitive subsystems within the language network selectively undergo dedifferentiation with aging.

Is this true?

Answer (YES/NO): NO